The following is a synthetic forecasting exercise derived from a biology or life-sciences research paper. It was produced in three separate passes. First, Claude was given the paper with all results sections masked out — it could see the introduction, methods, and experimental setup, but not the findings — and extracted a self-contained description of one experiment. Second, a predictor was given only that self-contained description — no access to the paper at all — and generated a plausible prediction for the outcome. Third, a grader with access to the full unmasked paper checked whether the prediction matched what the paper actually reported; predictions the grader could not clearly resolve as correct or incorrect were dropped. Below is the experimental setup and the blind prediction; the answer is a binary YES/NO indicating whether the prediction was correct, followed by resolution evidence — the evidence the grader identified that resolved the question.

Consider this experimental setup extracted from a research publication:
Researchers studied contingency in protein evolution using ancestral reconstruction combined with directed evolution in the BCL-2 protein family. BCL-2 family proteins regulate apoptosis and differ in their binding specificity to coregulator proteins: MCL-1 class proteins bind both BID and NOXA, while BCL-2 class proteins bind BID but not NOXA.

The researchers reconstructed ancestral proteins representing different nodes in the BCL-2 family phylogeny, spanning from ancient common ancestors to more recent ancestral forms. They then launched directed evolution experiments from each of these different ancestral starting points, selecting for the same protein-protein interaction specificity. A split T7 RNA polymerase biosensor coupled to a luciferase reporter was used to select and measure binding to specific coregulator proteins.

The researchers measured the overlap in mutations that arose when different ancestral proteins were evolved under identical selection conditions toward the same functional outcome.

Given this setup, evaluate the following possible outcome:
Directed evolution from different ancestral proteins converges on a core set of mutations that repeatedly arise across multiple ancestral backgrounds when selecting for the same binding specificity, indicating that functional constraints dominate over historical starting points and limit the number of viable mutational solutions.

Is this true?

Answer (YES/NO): NO